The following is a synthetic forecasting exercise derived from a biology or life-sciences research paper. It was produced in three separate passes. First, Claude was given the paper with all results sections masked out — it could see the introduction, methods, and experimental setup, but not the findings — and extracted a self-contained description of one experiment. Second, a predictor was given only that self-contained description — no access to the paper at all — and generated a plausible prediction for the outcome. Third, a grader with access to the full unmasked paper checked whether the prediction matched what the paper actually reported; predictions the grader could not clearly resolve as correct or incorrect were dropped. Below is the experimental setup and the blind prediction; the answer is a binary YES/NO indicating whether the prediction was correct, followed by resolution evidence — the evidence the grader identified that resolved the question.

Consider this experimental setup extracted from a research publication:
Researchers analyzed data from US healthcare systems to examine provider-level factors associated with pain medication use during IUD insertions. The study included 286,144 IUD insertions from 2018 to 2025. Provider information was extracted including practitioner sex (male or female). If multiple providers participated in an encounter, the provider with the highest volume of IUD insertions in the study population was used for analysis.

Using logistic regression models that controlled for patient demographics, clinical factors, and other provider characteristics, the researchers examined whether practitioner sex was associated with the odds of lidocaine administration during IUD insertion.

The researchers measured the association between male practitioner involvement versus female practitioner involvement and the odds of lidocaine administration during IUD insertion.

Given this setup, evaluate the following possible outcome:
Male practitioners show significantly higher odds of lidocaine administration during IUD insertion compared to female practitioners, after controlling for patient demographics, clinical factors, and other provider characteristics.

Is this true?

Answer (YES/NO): NO